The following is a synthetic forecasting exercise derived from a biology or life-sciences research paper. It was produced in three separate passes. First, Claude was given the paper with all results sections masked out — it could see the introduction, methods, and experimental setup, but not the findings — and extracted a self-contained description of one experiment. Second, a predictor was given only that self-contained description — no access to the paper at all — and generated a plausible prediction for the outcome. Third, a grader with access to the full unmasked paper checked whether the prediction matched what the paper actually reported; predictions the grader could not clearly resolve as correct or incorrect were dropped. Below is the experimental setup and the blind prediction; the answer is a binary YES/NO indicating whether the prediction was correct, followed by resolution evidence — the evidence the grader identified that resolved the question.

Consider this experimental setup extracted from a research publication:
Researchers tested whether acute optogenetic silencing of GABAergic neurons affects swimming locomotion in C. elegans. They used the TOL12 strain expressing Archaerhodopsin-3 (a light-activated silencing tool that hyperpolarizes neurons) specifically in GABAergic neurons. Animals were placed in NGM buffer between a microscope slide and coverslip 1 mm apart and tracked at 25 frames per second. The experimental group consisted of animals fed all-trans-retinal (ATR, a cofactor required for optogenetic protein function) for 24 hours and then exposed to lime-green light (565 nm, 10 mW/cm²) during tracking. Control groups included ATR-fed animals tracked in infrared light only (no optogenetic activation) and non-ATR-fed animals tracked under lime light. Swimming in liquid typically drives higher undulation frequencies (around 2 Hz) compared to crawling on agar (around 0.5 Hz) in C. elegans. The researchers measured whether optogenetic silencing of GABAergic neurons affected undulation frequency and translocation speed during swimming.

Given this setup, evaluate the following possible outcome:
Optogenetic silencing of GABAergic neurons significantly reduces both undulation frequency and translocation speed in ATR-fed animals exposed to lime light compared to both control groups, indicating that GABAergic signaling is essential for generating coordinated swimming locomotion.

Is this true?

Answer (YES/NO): YES